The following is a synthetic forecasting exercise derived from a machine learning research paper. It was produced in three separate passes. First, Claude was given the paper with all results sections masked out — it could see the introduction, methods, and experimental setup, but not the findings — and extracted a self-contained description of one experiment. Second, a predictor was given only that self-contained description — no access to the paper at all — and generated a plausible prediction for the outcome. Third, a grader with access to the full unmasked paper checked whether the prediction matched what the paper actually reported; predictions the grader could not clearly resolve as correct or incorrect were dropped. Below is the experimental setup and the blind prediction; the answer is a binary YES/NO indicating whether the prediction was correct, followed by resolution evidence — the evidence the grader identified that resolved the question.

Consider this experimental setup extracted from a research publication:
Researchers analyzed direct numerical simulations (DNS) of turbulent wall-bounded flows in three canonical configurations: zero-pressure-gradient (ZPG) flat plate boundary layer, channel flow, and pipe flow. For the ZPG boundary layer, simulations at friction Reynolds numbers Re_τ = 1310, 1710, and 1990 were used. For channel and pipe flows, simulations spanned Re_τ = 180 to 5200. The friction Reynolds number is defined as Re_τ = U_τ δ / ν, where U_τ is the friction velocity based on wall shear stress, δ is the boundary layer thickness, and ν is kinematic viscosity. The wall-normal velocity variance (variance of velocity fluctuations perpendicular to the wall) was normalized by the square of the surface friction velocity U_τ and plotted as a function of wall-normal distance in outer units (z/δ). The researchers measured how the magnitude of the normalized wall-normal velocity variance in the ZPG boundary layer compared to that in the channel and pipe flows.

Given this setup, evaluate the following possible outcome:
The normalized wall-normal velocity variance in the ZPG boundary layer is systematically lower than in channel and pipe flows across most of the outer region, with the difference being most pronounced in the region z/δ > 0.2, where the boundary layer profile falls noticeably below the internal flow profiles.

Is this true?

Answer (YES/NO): NO